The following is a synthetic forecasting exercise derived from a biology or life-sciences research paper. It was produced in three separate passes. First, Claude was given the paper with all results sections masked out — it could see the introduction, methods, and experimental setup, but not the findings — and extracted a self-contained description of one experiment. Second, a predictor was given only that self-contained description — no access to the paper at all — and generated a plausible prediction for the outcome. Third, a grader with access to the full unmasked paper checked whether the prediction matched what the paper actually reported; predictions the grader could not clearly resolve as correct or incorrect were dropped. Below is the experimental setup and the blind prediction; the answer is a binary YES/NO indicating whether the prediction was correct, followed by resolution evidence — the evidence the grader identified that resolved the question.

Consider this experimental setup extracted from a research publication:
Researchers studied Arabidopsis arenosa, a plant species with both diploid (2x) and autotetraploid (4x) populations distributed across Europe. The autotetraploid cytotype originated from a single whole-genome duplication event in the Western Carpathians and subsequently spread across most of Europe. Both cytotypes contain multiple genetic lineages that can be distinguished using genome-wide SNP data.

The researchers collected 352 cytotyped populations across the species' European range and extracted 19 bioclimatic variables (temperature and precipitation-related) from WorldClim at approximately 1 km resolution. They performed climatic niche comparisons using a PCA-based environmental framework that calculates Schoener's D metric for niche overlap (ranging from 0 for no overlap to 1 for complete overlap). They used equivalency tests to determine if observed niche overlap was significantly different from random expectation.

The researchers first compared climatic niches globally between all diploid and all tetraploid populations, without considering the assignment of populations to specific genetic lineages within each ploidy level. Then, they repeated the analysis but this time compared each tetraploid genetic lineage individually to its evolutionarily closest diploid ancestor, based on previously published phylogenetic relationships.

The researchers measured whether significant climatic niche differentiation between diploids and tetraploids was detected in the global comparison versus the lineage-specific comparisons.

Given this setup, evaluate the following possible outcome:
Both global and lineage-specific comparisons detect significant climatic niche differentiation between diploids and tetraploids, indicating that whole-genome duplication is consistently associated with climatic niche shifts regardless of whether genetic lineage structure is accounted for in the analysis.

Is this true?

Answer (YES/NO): NO